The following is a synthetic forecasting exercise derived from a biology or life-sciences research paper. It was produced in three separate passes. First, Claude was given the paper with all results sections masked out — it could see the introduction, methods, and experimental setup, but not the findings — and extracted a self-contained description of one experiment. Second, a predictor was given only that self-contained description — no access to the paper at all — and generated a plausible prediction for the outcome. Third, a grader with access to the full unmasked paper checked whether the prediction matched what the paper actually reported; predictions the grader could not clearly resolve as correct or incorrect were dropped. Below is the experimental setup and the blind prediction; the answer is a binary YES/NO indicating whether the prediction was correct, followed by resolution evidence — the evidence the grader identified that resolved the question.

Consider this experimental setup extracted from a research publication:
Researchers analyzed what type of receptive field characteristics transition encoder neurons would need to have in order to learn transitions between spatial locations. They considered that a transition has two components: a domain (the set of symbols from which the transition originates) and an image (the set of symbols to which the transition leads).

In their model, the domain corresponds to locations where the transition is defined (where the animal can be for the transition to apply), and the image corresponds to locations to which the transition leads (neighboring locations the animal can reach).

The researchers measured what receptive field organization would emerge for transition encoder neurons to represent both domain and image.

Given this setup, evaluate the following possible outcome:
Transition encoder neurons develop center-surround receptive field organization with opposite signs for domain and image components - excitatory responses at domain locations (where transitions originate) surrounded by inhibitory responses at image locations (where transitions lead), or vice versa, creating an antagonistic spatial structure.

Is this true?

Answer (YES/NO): YES